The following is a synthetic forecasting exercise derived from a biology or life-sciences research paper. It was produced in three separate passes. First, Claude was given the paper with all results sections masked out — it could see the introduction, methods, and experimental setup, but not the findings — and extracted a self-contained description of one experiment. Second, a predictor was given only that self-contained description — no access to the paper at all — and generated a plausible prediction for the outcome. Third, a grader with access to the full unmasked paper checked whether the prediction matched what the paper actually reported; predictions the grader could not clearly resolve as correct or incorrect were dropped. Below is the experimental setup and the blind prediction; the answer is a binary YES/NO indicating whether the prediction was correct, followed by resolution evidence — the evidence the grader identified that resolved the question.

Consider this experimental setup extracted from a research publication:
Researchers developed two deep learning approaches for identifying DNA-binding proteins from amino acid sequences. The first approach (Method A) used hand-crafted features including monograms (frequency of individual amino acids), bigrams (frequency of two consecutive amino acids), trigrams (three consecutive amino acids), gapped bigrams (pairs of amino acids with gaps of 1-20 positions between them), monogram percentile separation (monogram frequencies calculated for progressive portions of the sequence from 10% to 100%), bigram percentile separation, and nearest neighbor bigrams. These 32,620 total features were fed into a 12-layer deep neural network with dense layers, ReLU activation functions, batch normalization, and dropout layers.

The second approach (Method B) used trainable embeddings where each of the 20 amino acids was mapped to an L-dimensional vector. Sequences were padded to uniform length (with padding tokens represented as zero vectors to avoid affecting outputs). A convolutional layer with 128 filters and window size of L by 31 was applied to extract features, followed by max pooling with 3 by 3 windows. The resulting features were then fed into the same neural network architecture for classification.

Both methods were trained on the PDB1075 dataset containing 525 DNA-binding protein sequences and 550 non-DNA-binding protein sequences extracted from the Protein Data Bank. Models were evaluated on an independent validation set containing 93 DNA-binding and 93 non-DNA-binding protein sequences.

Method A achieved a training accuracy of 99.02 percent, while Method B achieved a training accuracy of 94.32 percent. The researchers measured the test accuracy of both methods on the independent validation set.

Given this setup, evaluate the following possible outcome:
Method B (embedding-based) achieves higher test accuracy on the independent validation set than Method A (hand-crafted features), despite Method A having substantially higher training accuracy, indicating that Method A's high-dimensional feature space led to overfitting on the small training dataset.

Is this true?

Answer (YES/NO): YES